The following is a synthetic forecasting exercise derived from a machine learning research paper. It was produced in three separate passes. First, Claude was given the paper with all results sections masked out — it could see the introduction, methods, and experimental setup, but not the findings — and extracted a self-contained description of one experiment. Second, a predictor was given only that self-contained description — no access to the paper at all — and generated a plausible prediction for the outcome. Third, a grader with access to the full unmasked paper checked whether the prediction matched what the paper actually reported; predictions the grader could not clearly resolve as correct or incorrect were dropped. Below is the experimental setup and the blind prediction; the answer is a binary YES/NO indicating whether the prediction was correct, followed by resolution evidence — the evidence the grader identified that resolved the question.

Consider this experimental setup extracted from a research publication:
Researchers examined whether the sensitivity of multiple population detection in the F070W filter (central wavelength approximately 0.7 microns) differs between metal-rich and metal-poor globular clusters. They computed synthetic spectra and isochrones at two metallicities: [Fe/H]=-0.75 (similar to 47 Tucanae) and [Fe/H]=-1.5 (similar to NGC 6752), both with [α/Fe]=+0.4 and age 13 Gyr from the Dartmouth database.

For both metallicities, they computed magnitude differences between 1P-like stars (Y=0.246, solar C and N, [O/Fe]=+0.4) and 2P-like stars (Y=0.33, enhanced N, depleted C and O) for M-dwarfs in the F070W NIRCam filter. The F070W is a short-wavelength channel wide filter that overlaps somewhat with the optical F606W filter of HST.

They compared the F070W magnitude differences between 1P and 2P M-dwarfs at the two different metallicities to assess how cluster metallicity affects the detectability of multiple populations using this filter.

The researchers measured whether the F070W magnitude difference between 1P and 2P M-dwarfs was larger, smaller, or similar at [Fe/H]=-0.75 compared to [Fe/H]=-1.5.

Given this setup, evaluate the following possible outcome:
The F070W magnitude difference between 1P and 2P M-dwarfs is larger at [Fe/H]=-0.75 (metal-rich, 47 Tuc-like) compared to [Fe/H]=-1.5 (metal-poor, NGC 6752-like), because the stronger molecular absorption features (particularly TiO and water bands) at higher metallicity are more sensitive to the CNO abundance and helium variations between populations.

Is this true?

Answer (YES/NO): YES